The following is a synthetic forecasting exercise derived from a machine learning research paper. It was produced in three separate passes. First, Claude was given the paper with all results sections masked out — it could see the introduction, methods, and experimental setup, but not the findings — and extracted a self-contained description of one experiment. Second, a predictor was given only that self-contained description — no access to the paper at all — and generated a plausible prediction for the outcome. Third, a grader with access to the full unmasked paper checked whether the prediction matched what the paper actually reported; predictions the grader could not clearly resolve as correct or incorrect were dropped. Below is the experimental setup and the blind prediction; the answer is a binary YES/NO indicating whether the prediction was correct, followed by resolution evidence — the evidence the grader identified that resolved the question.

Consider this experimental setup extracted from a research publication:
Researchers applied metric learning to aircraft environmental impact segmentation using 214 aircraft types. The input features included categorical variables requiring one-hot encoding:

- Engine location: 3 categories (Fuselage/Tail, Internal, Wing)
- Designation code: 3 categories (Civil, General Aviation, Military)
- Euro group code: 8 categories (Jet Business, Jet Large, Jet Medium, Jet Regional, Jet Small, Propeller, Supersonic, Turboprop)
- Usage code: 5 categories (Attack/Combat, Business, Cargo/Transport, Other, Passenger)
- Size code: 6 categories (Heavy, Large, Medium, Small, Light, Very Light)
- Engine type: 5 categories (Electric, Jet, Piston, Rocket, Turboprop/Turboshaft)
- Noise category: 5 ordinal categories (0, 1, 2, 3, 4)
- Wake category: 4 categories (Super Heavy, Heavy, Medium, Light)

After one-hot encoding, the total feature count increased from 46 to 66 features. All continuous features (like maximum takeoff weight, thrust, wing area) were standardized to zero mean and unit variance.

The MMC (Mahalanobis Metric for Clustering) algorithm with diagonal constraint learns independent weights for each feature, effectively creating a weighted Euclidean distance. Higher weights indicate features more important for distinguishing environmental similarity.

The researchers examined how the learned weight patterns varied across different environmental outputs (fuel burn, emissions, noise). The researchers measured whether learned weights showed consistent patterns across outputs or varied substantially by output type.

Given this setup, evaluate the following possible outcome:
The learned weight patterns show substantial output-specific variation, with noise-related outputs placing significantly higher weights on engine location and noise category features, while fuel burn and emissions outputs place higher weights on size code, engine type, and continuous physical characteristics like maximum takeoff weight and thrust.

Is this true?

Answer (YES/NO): NO